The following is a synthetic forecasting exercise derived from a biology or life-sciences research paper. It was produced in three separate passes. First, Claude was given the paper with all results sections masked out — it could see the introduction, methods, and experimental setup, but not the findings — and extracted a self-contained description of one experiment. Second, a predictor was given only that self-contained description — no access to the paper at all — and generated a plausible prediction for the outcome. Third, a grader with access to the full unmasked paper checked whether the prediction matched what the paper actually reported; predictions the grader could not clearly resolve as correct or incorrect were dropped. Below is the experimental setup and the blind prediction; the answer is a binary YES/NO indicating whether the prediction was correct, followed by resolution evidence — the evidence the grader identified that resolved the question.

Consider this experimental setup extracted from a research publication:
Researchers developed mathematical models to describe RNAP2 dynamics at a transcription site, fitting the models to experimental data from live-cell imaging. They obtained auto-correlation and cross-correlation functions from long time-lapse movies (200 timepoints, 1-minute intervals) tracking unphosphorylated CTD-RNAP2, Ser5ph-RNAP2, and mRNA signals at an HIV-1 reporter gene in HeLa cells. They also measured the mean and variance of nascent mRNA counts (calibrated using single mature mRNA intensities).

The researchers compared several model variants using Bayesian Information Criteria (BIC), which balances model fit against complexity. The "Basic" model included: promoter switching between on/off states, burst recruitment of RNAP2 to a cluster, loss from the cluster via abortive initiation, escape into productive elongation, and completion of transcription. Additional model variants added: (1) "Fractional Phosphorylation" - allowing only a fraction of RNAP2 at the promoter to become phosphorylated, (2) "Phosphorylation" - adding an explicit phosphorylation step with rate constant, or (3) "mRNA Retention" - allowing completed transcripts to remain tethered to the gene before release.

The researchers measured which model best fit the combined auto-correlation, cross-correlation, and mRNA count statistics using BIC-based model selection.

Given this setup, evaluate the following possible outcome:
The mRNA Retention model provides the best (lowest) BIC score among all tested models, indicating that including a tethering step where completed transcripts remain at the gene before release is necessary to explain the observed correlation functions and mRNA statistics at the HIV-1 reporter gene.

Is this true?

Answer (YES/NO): NO